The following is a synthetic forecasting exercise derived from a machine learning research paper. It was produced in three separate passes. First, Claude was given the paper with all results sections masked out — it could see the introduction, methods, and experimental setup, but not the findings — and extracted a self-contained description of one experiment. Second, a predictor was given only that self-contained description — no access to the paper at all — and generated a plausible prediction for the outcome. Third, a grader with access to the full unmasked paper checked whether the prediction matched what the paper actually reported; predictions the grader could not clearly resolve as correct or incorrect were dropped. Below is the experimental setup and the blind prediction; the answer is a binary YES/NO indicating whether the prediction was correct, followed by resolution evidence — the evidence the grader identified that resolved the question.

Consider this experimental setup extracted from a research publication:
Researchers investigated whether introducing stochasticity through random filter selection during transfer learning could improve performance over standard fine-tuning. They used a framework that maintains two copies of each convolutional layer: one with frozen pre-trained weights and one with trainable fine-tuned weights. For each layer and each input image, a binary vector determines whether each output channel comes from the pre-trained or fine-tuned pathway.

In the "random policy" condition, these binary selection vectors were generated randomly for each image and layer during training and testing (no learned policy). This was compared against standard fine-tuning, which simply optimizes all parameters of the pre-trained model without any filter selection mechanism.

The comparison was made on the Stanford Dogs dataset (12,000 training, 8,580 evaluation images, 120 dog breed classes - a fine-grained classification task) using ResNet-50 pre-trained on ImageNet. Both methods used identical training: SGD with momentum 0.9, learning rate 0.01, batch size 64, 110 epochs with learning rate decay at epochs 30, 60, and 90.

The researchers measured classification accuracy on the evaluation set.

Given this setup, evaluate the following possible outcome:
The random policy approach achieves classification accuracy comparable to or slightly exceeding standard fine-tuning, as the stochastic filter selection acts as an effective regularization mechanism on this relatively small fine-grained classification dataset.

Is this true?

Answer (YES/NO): NO